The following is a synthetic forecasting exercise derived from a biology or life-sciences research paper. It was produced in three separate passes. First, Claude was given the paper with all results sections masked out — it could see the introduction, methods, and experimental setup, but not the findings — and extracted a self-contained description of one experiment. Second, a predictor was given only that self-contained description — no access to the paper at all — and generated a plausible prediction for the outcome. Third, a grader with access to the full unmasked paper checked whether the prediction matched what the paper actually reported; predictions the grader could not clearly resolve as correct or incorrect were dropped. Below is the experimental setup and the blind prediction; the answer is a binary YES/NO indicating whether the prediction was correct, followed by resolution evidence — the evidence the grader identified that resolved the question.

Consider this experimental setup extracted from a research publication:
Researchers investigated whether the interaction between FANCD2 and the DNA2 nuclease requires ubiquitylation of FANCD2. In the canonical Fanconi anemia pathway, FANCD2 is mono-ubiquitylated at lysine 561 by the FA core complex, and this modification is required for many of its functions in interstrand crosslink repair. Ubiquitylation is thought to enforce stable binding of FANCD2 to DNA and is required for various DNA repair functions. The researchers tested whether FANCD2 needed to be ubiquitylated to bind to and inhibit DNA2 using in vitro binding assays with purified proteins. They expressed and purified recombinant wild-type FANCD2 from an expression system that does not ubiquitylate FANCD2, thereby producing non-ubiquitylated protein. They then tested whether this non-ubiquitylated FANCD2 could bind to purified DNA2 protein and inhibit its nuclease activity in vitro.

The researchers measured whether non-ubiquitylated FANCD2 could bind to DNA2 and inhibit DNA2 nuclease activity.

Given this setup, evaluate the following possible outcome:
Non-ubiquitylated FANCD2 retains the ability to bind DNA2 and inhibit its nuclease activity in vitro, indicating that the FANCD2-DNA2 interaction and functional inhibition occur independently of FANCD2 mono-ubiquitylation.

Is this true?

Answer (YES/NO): YES